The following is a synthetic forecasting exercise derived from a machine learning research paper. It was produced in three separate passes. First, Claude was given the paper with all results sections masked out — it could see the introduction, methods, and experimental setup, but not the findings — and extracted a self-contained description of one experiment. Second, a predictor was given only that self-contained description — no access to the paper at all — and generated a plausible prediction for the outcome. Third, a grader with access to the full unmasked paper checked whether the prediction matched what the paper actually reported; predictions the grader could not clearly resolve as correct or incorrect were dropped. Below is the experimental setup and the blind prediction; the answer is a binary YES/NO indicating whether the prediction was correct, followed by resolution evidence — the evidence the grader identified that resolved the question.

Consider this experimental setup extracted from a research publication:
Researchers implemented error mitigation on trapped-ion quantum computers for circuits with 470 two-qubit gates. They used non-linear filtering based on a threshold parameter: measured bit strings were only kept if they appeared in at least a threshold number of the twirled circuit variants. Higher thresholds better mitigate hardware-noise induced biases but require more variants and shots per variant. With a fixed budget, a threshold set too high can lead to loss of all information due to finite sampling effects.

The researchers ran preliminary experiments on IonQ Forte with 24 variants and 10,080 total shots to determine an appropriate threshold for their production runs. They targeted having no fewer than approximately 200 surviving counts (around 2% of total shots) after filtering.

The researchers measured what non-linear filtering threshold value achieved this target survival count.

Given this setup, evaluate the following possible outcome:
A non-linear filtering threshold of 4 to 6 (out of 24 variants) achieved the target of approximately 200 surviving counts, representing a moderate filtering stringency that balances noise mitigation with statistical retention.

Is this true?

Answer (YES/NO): YES